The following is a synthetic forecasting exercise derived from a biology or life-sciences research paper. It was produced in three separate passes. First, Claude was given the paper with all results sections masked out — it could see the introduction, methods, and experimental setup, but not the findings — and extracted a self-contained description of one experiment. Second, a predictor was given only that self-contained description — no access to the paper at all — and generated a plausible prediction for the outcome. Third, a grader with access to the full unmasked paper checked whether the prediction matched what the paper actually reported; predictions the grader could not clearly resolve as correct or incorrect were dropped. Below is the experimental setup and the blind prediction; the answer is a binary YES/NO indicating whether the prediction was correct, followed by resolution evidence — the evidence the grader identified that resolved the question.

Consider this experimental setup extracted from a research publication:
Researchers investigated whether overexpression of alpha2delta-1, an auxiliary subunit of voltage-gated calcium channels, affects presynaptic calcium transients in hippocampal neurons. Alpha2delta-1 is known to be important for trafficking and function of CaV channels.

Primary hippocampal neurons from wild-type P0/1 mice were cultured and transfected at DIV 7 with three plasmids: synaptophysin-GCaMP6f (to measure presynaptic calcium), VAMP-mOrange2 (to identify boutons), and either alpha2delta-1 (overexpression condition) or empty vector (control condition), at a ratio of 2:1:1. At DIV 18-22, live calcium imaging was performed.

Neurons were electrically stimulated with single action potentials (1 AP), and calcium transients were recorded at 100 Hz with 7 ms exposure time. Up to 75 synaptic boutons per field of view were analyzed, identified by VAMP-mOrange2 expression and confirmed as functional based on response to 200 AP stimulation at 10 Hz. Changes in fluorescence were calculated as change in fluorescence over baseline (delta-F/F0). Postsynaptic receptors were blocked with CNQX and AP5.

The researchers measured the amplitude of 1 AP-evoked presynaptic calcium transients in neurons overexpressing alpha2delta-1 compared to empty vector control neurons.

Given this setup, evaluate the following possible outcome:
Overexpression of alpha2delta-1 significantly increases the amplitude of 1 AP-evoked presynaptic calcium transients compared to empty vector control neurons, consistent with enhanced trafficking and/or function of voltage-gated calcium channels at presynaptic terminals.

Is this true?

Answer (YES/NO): NO